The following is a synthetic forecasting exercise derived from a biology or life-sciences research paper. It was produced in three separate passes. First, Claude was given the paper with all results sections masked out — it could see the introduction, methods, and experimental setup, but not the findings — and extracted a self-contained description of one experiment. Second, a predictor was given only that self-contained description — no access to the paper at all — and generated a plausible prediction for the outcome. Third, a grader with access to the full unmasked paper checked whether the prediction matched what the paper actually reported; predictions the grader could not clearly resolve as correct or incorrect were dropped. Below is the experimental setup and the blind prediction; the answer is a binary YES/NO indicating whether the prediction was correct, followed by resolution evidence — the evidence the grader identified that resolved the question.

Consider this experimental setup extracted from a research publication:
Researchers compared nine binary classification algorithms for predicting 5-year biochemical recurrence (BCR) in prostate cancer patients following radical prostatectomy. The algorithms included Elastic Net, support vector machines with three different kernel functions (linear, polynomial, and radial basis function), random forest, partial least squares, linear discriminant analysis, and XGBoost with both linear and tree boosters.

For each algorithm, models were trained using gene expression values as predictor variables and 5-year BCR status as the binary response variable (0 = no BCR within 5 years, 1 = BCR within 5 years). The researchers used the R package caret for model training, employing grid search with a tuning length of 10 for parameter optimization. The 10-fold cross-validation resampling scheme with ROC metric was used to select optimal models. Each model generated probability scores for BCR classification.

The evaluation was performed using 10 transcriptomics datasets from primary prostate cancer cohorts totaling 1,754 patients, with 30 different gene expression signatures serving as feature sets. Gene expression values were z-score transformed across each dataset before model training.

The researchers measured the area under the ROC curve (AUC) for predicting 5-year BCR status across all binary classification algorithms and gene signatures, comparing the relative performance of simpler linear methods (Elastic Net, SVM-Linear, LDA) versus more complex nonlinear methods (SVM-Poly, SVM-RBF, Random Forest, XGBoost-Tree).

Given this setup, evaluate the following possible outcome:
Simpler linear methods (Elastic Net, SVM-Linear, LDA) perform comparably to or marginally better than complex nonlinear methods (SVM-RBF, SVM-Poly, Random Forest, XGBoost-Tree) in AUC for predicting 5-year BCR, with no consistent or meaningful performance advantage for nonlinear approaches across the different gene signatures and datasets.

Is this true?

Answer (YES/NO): YES